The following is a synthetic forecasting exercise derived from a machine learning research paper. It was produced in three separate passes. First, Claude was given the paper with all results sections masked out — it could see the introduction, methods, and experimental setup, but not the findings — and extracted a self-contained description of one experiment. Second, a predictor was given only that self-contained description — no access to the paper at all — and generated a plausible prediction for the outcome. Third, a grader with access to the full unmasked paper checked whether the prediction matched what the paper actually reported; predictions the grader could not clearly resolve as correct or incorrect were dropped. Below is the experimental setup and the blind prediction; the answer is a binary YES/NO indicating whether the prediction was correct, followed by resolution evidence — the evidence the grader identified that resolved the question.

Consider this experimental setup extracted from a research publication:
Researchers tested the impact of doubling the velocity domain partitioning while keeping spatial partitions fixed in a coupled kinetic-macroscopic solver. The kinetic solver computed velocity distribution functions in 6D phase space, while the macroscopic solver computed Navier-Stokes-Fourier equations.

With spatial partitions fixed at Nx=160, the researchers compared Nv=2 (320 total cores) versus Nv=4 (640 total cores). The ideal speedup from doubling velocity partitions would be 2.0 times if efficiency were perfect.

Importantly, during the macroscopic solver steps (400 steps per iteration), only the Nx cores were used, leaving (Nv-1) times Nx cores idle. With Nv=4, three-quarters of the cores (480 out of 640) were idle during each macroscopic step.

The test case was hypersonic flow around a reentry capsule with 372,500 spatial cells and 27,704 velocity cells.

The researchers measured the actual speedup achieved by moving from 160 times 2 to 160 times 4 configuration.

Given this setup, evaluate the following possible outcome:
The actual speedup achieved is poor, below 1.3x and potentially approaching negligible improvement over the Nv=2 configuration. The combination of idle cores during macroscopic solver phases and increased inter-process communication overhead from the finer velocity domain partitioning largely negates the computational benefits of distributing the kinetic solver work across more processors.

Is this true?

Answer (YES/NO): NO